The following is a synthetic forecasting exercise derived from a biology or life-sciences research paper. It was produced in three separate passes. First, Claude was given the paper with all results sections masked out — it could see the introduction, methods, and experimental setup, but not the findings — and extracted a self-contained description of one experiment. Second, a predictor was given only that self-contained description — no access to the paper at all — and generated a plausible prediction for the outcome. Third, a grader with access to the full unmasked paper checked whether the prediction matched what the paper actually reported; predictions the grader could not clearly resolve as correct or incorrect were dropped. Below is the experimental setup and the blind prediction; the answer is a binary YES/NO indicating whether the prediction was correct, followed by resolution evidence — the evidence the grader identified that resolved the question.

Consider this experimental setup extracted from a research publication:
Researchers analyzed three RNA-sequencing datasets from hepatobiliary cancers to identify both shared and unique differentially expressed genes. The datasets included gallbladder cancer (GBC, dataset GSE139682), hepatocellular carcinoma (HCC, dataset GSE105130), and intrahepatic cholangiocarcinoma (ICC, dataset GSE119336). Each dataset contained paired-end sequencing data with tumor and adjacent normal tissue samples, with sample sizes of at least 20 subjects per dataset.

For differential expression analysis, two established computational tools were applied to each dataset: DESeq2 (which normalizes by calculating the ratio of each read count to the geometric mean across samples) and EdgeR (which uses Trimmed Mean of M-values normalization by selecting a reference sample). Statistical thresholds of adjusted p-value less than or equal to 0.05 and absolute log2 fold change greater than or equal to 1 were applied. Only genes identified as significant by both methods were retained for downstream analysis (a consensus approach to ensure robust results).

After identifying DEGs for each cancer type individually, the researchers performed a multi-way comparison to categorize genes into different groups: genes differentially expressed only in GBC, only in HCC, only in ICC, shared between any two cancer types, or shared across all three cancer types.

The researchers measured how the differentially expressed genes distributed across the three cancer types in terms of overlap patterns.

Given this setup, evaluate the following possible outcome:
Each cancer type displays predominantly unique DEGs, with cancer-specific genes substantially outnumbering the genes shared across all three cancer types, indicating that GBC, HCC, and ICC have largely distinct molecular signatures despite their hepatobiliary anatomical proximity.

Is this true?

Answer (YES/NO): YES